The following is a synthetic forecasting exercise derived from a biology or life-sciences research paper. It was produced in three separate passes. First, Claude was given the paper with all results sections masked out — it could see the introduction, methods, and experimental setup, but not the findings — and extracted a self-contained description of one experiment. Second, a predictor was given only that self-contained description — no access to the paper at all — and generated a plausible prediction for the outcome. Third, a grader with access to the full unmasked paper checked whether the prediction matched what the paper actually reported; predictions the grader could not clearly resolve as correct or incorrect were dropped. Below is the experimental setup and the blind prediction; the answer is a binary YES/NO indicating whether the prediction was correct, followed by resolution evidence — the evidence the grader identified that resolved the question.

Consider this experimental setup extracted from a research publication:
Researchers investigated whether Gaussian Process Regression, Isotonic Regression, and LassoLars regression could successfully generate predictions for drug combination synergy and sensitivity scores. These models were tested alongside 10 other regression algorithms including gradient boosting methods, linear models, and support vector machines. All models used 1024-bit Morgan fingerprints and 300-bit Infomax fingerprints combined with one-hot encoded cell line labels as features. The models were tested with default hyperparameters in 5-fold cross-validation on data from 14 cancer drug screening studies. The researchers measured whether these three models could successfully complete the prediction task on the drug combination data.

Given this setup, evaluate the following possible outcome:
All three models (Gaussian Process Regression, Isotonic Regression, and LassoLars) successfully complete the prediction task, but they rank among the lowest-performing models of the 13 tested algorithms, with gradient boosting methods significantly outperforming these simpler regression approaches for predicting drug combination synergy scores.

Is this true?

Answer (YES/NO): NO